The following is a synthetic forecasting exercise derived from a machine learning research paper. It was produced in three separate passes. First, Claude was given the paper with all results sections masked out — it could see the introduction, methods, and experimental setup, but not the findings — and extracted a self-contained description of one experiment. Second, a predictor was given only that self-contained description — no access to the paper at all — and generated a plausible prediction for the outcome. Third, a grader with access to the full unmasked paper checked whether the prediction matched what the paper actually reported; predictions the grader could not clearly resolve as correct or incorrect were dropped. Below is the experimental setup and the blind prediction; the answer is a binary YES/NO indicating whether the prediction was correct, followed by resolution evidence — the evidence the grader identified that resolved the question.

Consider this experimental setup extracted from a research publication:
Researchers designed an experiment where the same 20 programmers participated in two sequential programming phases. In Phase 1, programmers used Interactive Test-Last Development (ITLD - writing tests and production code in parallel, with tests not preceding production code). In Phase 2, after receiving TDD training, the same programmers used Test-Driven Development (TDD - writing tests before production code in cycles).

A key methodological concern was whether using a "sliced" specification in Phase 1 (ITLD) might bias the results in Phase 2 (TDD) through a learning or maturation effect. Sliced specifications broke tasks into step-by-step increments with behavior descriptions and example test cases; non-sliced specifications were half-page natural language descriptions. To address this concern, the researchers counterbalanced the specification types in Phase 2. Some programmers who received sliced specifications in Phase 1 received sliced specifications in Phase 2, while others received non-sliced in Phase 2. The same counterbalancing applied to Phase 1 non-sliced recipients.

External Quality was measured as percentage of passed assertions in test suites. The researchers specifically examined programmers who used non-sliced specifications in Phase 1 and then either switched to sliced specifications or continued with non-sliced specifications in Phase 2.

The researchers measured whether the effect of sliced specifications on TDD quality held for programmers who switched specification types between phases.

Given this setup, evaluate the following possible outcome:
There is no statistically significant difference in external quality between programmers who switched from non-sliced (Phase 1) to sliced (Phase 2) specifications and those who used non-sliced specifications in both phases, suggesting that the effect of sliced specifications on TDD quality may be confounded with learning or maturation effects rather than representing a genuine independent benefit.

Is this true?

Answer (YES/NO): NO